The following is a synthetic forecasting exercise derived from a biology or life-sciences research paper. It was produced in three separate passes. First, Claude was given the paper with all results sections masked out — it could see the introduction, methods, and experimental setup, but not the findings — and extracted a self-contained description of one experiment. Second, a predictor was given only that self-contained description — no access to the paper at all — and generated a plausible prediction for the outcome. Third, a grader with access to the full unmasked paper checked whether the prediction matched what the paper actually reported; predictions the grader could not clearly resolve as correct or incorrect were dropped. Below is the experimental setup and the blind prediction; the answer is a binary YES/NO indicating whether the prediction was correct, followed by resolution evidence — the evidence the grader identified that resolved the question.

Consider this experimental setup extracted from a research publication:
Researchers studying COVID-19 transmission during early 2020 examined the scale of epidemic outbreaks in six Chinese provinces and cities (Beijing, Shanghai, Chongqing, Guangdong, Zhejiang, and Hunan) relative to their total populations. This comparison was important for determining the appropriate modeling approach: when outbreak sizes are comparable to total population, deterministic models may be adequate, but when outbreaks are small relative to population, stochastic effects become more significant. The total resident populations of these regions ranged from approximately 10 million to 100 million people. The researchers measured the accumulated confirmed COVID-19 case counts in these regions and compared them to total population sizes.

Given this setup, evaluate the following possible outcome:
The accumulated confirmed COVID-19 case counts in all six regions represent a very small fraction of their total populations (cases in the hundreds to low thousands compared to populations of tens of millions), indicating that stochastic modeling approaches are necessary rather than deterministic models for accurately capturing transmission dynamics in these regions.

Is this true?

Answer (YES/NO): YES